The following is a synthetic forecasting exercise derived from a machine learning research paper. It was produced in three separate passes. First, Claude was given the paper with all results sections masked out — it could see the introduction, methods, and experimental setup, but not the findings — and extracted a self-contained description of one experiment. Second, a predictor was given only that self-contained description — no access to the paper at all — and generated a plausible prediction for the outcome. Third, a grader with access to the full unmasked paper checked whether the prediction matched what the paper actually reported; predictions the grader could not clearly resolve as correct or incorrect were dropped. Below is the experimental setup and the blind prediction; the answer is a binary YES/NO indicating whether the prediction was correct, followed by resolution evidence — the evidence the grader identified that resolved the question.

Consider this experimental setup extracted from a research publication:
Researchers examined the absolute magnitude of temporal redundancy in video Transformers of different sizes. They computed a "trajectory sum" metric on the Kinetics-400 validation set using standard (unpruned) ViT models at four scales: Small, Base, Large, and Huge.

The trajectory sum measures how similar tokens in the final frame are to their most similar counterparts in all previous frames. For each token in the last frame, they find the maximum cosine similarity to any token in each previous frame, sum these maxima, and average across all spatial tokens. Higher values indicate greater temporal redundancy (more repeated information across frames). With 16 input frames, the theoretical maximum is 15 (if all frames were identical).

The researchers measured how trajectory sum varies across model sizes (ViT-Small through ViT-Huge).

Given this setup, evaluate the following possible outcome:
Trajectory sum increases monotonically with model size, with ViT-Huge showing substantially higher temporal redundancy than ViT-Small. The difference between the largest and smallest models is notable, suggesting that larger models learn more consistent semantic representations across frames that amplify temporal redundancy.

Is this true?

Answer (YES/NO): NO